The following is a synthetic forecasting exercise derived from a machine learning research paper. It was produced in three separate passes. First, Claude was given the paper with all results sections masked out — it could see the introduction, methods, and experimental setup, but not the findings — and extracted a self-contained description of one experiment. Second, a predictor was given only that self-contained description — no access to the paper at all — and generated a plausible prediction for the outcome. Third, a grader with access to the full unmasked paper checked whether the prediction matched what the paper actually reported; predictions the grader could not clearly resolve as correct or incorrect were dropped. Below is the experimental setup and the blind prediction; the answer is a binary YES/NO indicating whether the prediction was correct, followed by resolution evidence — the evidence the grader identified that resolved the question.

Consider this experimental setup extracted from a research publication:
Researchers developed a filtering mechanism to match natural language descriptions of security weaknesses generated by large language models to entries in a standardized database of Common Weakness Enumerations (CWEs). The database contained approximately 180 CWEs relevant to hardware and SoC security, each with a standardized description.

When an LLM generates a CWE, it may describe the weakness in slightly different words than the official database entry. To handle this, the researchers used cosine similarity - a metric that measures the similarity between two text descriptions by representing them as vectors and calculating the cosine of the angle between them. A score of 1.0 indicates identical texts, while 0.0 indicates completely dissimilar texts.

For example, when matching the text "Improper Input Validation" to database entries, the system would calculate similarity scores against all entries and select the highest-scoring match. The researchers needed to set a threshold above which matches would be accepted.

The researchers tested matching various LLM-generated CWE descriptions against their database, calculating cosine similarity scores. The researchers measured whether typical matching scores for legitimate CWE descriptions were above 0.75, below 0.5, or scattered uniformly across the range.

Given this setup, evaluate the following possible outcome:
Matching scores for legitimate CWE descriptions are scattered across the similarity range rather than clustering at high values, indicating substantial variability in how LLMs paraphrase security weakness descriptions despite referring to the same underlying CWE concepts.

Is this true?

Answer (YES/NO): NO